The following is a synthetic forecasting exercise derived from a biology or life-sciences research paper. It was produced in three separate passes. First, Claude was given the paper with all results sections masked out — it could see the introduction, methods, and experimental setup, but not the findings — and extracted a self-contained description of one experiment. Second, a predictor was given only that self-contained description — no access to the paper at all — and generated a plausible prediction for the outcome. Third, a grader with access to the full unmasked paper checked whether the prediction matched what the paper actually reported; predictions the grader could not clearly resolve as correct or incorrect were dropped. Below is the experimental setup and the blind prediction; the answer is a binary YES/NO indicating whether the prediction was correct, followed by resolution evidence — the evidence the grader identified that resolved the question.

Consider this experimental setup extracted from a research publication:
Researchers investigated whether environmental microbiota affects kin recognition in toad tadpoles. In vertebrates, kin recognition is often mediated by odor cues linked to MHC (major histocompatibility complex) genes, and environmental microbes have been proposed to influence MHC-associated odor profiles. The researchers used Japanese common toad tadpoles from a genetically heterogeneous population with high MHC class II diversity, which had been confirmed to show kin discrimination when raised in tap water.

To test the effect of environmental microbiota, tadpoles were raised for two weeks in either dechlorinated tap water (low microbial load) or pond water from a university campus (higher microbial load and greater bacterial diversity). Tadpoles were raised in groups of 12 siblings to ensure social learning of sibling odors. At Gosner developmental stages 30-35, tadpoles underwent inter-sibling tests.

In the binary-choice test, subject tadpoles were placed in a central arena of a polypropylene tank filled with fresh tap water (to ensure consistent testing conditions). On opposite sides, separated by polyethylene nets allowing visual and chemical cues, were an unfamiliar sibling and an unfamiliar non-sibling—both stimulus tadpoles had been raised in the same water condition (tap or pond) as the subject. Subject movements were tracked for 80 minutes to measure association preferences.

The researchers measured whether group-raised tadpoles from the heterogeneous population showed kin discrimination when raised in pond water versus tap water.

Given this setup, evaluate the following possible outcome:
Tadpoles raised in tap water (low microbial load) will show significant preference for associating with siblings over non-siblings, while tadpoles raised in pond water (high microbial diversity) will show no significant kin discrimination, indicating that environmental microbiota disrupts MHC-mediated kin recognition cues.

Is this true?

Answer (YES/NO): YES